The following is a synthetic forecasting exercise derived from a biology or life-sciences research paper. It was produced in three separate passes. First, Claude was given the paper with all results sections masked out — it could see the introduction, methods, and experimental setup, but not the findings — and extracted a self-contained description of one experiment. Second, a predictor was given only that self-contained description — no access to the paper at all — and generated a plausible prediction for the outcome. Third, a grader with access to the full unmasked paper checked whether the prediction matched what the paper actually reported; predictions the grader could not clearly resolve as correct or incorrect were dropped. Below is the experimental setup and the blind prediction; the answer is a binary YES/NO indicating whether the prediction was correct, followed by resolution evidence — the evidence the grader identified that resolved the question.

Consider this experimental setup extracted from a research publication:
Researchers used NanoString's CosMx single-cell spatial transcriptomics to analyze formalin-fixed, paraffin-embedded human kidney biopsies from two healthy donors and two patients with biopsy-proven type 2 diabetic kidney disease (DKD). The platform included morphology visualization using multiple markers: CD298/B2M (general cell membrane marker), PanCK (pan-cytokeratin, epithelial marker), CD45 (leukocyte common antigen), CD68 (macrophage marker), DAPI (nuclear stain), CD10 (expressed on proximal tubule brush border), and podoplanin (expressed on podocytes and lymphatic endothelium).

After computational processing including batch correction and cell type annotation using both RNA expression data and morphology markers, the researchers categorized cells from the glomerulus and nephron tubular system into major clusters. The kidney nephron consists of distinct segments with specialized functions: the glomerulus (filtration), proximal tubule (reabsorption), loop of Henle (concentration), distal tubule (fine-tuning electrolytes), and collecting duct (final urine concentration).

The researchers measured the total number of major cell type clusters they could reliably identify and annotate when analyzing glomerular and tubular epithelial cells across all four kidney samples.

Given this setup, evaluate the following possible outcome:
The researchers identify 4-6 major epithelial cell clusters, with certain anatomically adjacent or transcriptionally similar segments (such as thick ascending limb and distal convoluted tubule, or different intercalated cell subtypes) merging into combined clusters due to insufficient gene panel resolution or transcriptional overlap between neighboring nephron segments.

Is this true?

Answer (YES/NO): NO